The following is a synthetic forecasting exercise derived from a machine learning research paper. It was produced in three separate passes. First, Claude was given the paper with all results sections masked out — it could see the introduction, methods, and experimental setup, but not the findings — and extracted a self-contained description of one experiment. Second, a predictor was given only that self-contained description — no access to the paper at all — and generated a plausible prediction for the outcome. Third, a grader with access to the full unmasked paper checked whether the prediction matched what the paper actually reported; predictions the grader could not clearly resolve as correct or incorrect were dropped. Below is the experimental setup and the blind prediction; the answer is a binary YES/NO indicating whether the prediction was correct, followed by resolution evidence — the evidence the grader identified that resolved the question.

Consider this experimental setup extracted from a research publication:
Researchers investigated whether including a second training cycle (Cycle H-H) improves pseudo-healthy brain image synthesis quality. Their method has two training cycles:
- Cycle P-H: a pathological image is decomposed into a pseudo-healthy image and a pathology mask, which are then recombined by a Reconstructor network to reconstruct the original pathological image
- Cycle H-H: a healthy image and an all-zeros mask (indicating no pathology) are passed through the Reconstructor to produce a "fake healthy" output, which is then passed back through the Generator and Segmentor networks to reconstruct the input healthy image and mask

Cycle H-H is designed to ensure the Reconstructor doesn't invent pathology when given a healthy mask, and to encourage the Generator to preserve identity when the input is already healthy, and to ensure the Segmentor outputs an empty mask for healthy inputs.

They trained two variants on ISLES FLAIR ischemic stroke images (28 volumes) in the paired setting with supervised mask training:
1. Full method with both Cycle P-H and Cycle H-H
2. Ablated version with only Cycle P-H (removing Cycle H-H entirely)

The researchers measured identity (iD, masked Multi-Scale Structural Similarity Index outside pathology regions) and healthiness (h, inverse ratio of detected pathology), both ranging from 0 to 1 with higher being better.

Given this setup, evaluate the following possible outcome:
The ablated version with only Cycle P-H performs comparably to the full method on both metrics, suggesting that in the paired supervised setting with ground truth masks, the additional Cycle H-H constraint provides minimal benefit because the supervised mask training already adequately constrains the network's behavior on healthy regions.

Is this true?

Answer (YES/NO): NO